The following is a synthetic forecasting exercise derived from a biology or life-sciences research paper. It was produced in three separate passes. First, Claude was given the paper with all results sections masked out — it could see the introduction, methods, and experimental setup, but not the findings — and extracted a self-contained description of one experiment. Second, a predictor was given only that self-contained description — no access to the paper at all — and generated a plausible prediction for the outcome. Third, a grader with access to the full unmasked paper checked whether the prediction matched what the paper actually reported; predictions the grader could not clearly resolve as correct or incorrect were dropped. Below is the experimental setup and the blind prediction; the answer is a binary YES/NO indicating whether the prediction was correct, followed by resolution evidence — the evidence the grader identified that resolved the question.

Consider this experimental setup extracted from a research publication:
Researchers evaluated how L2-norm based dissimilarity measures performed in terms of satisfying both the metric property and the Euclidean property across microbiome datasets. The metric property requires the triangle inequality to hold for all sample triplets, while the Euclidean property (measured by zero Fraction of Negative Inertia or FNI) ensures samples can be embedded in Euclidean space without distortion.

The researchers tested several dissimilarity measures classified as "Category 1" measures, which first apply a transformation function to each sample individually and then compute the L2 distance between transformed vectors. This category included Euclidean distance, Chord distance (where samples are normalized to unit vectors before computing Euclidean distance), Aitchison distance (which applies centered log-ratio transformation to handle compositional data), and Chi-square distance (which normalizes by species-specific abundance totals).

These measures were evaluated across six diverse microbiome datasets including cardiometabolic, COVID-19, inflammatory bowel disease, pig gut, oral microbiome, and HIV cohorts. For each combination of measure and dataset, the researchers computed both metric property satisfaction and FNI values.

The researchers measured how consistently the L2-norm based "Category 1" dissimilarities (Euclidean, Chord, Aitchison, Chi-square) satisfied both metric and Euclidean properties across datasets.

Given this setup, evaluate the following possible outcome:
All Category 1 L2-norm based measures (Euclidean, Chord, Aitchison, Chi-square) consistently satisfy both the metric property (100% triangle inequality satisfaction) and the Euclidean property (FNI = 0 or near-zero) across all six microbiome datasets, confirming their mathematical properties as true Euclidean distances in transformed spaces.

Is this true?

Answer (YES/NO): NO